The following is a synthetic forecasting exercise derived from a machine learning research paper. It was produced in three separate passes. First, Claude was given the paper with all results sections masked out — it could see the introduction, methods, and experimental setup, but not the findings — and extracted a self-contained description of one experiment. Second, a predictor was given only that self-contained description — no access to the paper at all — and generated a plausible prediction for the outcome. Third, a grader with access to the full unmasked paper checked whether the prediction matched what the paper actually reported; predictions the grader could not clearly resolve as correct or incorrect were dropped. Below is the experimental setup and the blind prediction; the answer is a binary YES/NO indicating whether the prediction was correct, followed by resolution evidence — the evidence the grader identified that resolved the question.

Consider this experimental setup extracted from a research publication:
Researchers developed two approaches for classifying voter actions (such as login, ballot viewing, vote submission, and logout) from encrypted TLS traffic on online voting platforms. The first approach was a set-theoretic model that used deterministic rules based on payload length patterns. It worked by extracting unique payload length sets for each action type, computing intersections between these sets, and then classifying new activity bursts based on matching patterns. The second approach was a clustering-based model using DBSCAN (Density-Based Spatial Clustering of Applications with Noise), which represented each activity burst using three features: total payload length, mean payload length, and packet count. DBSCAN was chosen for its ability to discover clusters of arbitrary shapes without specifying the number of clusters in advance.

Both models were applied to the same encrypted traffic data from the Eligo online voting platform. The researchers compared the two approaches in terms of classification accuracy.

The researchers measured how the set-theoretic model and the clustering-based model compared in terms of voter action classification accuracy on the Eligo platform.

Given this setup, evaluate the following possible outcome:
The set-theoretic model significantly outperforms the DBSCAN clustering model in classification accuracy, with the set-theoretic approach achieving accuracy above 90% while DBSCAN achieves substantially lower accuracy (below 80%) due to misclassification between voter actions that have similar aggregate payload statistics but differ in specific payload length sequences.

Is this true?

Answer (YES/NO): NO